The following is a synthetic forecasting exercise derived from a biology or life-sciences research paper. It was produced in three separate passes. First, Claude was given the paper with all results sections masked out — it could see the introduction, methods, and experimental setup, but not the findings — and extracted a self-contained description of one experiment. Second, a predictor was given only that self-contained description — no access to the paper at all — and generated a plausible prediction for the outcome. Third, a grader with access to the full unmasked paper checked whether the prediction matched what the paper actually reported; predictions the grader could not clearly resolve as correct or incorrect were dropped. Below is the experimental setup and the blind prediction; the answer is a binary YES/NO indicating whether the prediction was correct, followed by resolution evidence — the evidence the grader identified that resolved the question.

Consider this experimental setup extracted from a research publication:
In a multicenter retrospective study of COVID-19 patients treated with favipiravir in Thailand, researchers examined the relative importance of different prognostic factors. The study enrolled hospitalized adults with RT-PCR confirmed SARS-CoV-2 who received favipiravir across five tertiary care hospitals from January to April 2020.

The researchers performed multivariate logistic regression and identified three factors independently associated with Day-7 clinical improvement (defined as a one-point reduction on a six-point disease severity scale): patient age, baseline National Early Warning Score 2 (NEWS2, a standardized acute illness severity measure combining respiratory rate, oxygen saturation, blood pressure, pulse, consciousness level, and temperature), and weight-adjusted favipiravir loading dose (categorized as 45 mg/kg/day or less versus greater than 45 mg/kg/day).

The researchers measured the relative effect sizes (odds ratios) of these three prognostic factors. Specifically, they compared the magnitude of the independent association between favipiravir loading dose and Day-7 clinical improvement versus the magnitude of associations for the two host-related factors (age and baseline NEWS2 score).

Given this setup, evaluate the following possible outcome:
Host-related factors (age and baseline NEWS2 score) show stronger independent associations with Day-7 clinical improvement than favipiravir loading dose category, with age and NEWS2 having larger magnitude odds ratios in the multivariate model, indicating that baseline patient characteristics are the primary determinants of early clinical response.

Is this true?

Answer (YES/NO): NO